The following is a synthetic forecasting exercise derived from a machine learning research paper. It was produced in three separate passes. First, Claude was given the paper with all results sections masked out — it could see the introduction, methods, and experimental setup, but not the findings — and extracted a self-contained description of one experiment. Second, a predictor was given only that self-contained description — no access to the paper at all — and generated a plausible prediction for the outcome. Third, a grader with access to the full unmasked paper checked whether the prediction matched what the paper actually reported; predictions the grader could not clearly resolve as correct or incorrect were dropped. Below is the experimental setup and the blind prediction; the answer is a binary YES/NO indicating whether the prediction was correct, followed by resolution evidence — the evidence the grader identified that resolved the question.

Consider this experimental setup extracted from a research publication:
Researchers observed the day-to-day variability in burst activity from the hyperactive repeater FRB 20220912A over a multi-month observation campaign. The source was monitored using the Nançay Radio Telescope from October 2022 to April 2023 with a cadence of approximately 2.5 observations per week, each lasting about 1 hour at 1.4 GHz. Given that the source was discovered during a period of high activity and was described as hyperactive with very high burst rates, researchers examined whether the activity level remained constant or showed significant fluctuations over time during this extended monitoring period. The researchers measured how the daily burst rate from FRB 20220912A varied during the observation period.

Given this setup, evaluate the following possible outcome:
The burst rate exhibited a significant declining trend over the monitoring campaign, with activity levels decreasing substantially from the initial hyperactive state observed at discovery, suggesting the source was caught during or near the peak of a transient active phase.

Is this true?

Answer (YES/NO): YES